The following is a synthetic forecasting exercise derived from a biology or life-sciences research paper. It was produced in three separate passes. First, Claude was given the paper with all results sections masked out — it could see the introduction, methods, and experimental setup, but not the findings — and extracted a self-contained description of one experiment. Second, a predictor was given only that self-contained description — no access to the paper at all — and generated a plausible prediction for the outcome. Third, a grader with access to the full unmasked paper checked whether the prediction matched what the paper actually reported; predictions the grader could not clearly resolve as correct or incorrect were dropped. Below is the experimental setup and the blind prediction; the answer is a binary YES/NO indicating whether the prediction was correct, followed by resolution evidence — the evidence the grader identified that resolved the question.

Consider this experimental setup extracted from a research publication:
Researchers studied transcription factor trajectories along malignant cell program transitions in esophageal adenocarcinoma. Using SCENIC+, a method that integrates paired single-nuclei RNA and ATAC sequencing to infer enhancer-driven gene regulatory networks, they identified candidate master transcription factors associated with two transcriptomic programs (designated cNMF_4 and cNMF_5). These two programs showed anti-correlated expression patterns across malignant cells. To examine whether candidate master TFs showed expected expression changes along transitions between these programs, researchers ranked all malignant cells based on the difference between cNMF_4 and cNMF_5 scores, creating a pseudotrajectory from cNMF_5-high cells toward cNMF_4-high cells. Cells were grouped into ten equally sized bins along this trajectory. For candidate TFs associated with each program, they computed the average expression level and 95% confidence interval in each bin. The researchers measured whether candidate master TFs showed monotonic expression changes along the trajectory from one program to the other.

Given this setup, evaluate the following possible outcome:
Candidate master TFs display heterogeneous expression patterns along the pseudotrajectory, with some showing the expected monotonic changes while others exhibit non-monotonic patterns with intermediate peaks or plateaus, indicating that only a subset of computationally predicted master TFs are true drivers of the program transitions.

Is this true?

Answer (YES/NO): NO